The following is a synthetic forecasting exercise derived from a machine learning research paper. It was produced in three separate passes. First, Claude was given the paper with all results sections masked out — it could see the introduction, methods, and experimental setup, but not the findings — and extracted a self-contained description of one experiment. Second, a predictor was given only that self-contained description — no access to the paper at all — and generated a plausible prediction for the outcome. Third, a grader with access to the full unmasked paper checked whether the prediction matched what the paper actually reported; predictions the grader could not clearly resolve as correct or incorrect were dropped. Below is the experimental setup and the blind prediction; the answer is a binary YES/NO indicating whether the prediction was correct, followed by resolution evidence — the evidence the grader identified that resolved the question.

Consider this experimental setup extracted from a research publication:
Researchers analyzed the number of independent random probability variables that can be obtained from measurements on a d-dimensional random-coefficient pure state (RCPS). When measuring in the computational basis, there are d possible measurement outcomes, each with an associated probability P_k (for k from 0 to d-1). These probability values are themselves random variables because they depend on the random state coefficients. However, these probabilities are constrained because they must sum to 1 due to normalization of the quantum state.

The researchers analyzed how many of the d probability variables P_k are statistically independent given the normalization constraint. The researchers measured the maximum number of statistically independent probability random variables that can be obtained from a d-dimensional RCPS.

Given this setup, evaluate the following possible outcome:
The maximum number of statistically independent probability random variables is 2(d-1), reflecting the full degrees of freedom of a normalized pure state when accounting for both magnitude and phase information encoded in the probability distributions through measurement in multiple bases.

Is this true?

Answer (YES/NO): NO